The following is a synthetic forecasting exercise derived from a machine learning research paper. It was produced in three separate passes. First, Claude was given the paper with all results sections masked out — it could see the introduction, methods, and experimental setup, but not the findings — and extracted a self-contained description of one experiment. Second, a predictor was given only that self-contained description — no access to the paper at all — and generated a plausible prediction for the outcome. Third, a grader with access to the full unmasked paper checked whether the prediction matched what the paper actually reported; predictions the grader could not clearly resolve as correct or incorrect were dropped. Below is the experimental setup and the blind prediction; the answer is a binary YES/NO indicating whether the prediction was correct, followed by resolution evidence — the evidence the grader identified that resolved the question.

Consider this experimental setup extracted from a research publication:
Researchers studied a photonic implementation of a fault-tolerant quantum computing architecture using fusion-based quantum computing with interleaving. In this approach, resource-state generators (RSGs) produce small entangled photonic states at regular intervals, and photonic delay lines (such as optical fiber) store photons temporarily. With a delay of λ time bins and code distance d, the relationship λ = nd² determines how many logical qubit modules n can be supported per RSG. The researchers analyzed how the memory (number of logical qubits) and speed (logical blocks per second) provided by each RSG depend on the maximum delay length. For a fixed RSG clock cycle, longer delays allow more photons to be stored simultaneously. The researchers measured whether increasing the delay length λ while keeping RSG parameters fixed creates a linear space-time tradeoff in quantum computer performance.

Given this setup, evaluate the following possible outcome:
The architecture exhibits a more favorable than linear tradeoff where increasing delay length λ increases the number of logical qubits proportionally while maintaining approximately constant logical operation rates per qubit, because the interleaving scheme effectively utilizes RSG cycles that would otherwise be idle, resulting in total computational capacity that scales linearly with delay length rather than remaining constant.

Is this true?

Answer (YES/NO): NO